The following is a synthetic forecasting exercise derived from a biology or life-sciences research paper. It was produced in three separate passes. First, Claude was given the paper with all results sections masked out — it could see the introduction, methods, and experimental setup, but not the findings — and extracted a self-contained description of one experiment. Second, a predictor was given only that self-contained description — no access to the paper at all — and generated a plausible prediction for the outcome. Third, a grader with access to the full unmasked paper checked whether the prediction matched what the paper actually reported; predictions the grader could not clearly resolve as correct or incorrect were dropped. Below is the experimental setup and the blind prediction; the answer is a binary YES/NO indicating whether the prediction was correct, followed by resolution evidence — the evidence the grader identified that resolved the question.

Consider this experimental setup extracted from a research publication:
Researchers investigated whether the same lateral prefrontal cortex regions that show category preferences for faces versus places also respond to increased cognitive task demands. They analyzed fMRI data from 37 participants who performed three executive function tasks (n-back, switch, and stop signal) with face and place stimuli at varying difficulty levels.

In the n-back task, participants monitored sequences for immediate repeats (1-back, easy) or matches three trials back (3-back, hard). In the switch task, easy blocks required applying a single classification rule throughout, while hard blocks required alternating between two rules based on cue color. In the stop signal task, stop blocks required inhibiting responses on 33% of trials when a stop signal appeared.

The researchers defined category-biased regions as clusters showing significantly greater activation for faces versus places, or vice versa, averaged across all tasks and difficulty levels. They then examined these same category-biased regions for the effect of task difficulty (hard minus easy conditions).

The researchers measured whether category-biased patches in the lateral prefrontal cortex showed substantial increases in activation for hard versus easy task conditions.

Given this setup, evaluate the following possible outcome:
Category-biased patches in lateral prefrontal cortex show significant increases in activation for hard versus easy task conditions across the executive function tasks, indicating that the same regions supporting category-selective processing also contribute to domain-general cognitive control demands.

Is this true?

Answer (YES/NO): NO